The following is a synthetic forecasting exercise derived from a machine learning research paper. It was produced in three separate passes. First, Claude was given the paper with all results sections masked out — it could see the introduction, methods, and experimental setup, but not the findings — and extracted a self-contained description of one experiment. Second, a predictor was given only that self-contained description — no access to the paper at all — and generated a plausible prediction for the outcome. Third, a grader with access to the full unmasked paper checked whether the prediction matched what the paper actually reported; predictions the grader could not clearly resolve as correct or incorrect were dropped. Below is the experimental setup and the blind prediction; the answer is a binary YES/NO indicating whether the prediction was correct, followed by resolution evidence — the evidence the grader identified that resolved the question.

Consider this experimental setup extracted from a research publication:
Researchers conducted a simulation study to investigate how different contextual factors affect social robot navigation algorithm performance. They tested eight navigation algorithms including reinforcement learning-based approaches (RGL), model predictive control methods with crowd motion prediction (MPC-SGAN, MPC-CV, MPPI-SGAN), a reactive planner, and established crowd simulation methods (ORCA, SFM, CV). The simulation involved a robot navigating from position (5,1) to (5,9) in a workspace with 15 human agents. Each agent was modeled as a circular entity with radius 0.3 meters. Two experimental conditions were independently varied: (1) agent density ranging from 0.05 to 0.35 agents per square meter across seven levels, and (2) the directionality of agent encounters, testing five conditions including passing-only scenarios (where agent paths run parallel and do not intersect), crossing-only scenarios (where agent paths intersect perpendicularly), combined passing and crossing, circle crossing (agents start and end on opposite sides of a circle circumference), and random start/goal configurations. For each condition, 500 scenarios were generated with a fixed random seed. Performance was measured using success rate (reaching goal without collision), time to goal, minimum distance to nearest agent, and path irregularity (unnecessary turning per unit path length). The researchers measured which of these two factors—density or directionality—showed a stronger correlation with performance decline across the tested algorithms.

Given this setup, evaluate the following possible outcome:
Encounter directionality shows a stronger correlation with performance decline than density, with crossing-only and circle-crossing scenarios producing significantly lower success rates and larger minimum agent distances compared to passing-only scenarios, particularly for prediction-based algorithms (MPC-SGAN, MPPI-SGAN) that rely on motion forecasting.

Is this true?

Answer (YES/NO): NO